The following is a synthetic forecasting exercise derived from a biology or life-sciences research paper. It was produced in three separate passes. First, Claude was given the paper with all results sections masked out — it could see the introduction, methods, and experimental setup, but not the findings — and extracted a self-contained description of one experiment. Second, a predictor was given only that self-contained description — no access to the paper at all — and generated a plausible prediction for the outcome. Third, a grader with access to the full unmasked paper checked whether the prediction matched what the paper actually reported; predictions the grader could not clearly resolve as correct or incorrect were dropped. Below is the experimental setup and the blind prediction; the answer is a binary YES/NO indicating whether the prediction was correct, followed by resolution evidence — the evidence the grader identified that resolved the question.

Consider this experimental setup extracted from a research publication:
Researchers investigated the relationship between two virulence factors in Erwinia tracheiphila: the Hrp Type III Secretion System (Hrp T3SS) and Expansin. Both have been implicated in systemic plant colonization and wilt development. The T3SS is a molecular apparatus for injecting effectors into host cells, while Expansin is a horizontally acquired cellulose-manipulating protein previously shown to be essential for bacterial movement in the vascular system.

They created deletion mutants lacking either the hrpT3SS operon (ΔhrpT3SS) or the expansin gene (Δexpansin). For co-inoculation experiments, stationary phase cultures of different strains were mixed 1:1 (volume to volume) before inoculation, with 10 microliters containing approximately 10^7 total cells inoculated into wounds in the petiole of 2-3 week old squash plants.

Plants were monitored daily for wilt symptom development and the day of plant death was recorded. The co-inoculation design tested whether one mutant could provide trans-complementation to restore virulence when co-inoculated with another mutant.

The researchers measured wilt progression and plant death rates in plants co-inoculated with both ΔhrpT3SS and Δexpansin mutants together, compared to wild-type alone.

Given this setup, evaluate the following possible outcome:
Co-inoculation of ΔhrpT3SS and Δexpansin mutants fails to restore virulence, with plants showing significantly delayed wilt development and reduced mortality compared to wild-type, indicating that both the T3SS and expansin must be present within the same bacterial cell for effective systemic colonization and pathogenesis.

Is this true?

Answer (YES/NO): NO